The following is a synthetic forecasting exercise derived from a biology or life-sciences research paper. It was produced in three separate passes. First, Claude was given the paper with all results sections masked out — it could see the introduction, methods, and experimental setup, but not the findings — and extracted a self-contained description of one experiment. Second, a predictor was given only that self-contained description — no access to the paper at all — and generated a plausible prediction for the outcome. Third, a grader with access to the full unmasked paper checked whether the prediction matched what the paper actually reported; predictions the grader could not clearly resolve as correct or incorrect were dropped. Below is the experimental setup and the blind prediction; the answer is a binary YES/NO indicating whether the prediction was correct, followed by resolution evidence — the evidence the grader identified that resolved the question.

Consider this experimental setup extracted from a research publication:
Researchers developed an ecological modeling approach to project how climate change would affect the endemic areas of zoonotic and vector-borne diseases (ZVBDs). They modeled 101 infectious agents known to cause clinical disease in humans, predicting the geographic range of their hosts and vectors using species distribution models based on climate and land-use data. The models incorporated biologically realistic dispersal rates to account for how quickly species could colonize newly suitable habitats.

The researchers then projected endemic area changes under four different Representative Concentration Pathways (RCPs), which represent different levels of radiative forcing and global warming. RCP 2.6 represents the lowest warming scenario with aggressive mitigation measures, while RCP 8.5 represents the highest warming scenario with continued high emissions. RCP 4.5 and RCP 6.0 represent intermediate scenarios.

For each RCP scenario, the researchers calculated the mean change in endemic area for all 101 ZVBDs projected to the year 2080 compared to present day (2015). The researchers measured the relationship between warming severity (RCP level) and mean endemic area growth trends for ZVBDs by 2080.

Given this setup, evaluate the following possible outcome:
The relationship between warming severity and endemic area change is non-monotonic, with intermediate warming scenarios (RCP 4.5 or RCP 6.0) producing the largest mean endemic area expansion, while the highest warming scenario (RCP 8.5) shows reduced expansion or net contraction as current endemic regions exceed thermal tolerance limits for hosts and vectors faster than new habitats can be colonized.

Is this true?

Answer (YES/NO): NO